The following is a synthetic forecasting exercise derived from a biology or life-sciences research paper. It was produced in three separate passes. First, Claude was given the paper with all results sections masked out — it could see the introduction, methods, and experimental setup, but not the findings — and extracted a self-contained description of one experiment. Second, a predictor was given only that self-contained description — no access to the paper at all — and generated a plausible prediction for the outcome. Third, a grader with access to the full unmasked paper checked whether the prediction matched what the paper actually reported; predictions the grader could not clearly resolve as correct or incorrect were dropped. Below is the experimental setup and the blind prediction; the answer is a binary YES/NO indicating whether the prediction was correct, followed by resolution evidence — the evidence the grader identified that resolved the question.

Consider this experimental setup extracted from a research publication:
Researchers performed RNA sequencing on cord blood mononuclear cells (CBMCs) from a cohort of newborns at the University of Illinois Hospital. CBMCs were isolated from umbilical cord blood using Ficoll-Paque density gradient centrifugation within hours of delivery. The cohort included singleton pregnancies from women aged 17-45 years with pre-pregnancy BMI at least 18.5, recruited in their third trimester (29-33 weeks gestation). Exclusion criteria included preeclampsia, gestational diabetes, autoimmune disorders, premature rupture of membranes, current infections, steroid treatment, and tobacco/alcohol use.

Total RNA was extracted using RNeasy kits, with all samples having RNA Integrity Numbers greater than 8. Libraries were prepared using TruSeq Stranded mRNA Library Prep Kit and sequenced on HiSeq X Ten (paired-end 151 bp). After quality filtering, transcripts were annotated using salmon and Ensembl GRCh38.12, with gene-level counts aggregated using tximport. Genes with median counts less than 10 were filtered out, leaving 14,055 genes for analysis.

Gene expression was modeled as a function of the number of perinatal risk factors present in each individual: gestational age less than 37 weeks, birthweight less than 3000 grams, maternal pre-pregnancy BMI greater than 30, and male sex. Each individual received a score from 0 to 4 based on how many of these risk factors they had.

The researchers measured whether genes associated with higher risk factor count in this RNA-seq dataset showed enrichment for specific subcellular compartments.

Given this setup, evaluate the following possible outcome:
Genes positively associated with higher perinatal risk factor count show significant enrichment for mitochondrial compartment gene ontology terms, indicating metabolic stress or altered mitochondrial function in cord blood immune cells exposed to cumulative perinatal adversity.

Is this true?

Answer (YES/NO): NO